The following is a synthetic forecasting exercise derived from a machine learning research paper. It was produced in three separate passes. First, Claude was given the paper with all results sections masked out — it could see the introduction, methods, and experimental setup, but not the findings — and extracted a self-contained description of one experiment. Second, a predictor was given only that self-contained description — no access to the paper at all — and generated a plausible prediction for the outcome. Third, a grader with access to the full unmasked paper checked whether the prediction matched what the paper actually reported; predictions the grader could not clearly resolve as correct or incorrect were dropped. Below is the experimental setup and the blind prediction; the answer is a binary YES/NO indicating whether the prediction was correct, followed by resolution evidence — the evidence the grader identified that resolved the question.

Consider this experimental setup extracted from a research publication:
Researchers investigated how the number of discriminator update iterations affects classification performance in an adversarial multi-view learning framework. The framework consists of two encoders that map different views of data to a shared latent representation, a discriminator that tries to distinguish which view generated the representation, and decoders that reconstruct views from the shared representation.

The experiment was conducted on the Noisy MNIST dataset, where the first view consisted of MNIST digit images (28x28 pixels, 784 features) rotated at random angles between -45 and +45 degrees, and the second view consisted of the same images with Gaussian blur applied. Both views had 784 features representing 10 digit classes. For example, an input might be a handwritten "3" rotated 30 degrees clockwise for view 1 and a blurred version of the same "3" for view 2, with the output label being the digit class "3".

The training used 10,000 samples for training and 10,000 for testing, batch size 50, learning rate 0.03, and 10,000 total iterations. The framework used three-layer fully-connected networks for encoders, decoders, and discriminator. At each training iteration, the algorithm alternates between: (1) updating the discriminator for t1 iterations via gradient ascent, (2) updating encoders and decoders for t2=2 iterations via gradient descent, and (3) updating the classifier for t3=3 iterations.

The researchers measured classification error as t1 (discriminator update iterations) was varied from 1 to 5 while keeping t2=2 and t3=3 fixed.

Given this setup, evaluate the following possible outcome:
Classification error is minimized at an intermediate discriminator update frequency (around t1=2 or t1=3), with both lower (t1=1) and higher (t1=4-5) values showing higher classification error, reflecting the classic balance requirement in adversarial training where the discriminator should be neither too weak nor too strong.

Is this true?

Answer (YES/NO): NO